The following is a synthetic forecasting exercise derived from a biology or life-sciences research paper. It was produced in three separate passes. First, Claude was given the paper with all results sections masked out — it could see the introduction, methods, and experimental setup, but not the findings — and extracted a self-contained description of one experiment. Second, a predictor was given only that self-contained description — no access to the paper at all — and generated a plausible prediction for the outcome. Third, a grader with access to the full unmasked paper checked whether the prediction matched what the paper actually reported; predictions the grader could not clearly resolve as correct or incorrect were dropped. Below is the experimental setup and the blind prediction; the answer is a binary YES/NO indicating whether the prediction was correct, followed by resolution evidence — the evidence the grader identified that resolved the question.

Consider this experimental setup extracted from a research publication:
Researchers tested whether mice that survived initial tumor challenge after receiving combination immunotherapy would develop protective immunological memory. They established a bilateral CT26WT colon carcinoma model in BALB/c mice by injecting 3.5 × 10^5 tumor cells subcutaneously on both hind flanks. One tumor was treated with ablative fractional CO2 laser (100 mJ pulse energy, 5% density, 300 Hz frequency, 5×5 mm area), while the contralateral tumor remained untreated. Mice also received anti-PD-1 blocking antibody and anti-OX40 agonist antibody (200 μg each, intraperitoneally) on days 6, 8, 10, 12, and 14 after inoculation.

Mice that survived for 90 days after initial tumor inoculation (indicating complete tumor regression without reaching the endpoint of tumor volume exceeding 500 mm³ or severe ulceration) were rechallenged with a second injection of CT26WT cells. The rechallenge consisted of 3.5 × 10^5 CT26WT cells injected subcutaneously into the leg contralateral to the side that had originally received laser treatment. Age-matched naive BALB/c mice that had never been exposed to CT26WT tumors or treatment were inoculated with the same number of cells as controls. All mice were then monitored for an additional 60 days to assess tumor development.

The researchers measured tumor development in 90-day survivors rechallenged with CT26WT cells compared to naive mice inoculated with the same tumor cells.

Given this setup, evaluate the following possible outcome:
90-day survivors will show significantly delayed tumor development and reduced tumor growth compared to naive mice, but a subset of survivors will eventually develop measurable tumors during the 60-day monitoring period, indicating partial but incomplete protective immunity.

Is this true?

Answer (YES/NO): NO